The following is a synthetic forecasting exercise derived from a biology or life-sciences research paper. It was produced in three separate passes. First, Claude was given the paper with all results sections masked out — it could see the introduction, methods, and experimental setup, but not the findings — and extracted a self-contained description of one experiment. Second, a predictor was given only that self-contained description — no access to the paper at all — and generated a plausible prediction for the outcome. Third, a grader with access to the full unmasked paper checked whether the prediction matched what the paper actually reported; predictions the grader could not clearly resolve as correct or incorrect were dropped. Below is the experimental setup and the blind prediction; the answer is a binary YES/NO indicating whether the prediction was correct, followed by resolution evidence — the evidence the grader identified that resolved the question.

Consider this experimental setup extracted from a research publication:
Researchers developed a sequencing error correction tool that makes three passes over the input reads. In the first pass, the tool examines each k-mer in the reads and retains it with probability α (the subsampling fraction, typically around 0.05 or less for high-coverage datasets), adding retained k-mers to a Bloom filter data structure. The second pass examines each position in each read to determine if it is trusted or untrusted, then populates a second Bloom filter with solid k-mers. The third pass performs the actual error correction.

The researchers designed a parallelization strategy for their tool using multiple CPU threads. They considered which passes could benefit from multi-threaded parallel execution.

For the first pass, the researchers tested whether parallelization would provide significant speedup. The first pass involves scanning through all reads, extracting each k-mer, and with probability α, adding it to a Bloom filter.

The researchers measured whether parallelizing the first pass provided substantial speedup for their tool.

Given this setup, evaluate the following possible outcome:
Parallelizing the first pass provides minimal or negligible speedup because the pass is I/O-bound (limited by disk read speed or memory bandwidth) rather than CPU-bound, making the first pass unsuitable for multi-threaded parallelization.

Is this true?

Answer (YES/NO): YES